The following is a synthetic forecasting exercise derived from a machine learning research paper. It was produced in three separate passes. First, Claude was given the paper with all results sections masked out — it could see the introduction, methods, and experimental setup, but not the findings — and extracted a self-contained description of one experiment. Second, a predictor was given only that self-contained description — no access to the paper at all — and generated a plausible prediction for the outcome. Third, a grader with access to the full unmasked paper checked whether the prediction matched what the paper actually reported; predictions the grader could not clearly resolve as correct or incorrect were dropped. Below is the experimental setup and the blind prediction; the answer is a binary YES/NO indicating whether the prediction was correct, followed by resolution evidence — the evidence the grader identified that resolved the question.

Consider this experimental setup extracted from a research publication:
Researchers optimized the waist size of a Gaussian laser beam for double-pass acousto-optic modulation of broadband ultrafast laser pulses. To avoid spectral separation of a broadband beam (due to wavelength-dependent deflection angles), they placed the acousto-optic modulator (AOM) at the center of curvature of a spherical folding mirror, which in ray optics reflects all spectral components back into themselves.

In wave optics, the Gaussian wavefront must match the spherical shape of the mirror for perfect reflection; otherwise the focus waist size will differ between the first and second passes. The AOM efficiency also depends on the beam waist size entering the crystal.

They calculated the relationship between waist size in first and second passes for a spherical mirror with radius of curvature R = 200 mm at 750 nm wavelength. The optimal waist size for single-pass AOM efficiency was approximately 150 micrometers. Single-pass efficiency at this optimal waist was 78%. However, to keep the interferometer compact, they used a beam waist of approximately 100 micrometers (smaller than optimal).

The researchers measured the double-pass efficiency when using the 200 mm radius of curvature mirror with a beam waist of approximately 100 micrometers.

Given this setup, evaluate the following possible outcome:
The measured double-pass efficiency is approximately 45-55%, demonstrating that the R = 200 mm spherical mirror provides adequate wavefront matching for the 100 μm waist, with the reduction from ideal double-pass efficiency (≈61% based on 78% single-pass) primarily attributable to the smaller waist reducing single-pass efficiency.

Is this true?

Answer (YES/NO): NO